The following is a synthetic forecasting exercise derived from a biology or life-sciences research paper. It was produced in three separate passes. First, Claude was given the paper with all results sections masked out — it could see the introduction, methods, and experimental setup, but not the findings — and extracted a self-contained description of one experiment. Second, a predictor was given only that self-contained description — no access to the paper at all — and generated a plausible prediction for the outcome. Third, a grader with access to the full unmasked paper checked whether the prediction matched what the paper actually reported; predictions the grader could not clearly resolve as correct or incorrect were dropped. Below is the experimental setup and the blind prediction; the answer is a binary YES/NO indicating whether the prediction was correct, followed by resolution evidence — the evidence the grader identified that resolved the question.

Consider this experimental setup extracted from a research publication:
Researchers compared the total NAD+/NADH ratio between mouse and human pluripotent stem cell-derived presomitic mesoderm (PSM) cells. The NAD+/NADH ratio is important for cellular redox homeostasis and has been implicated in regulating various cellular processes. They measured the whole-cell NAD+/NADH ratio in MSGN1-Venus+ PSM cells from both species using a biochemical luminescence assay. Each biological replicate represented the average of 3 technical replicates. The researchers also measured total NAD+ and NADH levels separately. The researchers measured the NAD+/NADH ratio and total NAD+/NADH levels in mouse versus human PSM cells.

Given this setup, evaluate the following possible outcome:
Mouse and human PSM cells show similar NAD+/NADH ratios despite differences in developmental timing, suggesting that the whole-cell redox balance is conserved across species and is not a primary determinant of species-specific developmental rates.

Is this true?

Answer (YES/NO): NO